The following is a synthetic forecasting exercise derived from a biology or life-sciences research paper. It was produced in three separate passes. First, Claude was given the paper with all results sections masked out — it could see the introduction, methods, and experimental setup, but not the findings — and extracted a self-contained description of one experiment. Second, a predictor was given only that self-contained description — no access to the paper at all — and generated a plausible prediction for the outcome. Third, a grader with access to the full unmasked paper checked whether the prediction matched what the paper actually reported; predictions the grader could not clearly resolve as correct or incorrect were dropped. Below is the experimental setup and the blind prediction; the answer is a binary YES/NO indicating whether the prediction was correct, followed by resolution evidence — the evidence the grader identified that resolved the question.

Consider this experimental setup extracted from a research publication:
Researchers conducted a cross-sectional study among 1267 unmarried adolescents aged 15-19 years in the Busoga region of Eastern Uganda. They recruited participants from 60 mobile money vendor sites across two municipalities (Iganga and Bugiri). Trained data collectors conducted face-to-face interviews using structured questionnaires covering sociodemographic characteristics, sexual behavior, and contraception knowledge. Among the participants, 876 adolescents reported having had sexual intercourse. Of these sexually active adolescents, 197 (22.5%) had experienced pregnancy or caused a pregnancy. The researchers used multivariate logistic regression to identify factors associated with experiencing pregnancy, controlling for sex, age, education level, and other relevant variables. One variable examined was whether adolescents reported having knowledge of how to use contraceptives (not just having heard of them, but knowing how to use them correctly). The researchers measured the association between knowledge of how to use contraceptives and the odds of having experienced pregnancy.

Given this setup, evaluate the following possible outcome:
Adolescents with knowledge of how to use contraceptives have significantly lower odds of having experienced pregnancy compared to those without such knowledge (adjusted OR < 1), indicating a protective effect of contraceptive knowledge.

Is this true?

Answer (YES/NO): NO